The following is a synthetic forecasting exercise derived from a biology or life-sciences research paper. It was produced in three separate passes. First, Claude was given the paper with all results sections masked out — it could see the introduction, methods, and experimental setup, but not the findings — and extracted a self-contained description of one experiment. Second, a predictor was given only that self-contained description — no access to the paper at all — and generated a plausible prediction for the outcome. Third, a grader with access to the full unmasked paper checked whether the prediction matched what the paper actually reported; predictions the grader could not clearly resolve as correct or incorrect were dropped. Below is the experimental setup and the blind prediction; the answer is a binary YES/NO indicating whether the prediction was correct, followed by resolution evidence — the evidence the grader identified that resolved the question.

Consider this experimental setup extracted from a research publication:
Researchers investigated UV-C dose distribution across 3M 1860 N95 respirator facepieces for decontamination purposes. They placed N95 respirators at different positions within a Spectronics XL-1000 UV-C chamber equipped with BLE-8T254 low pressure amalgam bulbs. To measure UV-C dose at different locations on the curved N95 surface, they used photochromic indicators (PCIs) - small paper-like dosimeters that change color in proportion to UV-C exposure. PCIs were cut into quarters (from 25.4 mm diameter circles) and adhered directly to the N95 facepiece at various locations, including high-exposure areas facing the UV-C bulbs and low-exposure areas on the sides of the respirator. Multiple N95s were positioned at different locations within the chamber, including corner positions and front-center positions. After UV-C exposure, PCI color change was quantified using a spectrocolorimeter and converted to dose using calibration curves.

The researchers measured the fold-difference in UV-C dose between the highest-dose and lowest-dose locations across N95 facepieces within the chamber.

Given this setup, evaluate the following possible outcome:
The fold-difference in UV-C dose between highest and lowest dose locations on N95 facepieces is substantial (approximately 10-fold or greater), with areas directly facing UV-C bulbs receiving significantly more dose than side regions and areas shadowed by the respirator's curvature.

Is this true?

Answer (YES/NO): YES